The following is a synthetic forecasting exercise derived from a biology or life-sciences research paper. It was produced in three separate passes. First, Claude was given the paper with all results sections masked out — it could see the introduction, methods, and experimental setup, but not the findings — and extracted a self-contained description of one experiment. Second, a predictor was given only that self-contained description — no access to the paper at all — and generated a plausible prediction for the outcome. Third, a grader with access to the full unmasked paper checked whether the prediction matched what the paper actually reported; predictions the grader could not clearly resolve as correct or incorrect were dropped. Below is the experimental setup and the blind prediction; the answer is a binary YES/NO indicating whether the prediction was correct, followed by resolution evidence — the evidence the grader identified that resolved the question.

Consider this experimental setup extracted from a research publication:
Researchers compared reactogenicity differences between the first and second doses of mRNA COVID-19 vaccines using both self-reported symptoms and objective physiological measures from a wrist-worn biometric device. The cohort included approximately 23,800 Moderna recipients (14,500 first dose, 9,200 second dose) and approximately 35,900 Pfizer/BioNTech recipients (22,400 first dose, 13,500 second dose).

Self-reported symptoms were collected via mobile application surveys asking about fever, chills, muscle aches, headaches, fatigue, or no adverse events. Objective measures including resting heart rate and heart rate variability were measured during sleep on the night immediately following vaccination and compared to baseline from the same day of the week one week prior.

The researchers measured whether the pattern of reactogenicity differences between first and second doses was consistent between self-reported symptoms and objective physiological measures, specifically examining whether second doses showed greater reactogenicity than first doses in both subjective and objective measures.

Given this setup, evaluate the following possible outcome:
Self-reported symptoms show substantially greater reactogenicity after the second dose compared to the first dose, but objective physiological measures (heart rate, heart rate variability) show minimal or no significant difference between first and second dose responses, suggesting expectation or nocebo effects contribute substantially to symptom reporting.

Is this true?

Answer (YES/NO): NO